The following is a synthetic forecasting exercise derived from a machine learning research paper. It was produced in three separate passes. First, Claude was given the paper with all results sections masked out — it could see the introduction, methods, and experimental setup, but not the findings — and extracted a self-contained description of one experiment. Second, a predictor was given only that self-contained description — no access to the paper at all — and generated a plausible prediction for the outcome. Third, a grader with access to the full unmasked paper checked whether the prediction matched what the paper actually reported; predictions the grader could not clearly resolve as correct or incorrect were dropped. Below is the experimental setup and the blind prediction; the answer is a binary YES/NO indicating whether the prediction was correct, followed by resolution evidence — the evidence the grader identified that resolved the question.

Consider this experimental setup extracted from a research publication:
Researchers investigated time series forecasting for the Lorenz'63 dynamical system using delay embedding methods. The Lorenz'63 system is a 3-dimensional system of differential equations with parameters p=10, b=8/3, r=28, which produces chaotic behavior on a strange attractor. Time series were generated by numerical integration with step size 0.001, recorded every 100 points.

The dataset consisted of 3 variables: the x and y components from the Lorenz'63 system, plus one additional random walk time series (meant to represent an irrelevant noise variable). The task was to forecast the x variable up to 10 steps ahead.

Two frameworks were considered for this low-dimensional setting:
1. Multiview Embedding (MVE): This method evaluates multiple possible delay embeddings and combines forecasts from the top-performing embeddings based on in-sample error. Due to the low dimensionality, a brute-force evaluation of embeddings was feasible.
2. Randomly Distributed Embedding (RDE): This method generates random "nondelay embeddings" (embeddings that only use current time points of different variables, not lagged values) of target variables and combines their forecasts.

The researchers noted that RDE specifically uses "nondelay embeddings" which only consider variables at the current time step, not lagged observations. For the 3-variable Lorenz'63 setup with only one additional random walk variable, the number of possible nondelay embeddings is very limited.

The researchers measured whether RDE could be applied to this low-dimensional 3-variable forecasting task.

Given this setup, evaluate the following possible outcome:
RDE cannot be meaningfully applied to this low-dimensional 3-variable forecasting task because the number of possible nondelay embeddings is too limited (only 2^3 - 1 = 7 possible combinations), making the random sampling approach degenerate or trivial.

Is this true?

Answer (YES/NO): YES